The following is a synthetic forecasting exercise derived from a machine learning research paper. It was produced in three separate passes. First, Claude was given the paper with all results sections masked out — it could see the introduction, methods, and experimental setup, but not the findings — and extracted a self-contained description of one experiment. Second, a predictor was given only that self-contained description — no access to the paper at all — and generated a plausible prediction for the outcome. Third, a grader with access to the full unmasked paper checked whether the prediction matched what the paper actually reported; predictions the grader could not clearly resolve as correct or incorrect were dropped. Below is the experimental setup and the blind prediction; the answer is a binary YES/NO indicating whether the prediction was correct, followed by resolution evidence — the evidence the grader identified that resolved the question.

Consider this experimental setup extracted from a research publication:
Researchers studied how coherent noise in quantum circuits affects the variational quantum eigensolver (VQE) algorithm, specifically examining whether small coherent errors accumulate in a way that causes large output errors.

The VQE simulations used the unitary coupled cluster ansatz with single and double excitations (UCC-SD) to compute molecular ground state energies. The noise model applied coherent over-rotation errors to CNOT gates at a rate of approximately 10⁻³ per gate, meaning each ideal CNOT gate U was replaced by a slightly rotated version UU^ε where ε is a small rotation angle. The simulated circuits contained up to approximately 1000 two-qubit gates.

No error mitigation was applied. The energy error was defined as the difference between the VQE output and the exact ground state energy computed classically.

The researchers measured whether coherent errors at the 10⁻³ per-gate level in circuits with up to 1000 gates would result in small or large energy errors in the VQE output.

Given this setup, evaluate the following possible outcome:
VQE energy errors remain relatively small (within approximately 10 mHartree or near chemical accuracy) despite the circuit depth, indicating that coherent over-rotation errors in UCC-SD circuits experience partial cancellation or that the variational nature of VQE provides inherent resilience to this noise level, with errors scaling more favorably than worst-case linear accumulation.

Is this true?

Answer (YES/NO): NO